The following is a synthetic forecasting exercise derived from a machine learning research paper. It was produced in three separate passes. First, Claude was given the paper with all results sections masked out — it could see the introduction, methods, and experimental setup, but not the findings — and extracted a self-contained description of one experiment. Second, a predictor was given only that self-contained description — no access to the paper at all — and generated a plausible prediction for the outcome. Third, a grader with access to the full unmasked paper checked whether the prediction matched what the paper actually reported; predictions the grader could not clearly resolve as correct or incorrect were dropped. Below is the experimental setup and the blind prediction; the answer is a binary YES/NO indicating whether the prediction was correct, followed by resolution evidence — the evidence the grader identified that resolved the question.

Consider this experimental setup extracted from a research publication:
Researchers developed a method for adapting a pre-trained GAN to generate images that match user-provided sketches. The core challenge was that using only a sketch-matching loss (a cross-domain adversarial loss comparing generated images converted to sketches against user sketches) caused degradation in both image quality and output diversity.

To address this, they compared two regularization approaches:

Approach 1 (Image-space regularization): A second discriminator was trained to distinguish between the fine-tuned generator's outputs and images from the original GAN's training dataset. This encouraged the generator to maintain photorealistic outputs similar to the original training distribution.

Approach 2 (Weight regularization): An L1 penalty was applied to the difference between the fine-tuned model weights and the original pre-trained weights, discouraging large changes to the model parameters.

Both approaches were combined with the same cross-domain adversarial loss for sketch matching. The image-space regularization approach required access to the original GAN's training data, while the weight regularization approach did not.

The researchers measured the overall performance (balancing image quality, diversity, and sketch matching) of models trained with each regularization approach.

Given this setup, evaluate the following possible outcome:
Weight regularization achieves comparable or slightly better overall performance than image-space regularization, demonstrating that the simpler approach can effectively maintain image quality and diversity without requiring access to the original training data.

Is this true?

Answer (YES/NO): NO